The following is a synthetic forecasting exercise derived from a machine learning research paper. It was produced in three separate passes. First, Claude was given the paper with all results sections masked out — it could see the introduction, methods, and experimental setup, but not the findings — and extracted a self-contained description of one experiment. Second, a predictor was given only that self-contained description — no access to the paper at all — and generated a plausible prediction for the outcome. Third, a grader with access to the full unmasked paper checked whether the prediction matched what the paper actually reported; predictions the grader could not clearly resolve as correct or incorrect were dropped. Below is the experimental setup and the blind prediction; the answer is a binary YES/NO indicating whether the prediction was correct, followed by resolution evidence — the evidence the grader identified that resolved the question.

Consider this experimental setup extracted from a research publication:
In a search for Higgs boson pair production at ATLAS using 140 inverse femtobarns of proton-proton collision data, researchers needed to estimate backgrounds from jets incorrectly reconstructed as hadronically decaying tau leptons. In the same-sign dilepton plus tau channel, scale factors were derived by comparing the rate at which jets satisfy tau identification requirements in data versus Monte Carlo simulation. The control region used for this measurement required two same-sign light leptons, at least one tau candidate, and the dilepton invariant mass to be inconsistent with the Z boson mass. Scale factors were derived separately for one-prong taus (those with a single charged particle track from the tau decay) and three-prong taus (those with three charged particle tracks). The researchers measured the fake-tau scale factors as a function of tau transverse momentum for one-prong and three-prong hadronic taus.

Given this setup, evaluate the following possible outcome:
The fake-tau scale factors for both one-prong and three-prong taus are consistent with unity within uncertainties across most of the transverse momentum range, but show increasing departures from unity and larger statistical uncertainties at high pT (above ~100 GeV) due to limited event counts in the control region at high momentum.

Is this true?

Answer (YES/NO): NO